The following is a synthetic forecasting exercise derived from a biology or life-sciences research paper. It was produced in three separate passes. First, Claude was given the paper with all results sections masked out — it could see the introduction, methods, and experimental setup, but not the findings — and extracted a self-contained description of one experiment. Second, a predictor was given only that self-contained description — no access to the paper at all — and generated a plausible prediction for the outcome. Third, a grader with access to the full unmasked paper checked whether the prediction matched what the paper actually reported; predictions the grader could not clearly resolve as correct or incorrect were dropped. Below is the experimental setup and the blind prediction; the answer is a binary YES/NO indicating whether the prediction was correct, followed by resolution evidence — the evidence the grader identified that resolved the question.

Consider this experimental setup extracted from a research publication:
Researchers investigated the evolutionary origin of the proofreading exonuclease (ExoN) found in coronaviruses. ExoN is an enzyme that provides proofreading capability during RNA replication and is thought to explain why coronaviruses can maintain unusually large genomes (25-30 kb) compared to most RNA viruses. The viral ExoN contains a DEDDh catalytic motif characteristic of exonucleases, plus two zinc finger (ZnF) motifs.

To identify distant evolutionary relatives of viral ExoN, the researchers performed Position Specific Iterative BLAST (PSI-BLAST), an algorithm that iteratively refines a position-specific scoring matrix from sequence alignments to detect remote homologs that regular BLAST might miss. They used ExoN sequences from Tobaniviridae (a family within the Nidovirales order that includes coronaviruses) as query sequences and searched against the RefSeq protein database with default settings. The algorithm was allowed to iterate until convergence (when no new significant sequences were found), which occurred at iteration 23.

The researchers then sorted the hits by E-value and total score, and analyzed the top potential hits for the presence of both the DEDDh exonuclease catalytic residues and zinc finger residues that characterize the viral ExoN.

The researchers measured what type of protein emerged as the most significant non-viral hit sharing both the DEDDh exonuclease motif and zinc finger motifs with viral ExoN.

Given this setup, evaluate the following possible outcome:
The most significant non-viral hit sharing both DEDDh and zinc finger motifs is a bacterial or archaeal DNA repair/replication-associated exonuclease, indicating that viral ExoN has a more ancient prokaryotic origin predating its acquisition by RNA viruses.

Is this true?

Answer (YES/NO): NO